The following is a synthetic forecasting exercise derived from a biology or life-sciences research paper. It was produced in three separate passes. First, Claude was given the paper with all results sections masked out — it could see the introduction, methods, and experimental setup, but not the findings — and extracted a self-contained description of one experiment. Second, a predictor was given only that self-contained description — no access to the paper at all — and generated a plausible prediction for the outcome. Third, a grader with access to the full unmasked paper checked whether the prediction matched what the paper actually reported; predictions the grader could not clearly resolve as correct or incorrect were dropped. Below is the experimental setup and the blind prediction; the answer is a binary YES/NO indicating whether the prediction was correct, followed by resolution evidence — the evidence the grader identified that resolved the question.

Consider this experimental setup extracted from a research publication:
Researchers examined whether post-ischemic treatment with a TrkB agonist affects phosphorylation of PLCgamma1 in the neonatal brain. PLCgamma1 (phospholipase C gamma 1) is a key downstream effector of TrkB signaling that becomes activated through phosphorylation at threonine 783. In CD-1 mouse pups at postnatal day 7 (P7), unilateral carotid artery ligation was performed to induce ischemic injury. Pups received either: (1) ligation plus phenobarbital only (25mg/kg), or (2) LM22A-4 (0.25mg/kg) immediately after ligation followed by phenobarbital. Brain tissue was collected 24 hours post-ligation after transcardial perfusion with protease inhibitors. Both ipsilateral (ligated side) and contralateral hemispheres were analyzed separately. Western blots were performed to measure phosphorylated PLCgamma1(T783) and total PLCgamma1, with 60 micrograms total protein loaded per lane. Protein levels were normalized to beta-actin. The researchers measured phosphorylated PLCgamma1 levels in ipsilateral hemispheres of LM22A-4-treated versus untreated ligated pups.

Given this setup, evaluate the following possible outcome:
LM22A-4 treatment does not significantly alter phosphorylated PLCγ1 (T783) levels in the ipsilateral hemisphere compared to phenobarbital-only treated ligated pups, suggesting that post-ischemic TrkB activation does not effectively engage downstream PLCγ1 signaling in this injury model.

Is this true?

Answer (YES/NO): NO